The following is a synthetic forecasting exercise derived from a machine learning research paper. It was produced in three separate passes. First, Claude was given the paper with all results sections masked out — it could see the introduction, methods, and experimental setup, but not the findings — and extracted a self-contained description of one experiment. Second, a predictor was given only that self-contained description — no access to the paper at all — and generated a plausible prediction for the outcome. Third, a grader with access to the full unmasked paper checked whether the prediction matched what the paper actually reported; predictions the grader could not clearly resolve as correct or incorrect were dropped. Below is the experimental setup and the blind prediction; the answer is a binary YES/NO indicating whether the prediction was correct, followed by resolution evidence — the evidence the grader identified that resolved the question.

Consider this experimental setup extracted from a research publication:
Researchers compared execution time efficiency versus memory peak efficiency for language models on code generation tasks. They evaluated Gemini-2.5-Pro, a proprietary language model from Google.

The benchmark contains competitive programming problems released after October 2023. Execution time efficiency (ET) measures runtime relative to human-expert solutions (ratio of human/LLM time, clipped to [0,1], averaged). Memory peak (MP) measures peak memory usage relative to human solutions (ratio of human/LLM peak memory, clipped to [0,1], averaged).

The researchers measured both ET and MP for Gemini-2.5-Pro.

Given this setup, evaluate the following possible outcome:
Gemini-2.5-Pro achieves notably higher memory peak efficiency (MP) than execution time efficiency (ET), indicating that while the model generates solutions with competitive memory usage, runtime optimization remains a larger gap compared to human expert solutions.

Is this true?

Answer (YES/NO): YES